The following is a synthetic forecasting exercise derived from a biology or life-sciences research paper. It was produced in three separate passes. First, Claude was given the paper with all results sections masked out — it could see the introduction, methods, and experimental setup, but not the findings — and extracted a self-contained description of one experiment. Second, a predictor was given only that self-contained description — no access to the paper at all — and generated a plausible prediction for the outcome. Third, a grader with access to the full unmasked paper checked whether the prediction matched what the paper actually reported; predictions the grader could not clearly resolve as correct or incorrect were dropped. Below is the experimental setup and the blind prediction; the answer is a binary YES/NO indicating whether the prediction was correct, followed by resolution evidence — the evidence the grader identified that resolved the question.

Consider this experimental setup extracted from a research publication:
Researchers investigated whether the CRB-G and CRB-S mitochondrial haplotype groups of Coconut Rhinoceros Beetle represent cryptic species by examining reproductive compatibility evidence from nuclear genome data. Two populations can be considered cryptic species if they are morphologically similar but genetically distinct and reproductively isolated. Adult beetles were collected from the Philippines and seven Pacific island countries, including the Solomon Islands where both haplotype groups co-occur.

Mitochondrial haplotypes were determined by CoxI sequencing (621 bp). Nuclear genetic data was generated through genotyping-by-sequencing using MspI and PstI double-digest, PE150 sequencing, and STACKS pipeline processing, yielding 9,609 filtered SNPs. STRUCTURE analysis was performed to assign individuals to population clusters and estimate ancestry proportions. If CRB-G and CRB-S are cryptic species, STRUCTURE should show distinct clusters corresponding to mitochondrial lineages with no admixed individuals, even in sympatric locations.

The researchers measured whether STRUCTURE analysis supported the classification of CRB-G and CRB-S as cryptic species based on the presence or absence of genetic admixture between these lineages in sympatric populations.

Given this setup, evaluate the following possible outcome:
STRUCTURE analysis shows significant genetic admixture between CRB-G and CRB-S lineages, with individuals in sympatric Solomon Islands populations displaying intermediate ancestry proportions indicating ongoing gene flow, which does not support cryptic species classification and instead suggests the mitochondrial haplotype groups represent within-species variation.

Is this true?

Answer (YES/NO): NO